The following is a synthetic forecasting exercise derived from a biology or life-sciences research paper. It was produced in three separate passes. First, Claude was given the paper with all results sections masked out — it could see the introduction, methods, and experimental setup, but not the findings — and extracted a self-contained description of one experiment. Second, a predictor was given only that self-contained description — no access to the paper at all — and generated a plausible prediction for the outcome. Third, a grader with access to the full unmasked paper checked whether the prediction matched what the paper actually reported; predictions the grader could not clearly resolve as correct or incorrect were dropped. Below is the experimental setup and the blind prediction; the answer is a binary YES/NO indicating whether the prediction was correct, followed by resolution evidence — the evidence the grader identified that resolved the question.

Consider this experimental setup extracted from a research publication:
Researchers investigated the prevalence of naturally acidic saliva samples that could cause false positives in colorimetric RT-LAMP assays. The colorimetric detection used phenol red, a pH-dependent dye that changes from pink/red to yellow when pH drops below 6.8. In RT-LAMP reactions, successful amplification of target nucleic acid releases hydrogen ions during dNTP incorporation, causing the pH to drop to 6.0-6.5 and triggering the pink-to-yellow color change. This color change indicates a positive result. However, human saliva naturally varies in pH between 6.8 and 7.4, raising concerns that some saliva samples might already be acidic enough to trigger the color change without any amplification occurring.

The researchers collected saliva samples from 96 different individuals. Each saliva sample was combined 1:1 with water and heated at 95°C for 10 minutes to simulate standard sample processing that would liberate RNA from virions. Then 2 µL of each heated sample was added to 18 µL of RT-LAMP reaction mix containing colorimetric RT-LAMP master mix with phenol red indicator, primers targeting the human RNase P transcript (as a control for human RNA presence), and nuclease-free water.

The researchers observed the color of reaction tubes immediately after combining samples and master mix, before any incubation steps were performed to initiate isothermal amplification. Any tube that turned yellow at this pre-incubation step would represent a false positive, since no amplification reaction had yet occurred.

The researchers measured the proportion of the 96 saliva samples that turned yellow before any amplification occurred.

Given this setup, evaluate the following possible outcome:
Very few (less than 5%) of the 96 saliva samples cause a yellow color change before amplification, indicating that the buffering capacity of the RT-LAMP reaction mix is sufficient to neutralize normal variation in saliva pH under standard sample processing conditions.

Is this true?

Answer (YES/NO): NO